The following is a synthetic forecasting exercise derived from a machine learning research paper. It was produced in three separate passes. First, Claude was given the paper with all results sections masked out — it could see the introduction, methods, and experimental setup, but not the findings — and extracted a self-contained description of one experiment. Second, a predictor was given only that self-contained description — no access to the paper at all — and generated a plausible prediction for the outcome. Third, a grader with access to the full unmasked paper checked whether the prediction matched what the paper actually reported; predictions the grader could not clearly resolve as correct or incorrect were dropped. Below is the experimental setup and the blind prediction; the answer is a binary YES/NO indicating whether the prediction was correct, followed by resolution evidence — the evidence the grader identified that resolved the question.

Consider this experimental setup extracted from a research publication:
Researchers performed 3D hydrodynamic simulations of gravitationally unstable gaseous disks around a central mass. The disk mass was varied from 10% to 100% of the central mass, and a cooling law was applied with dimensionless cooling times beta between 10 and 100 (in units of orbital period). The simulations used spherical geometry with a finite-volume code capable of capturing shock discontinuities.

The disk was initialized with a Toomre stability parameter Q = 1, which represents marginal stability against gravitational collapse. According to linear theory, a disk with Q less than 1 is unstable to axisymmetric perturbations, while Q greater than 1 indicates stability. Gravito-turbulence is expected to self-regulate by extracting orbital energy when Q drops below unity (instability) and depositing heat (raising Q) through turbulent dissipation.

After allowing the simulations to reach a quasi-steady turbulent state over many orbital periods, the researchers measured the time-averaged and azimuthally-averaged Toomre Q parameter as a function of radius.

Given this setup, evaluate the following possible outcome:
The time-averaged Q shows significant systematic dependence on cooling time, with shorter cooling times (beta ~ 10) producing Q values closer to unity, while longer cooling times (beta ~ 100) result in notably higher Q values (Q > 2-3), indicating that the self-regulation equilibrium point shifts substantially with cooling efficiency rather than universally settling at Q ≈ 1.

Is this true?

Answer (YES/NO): NO